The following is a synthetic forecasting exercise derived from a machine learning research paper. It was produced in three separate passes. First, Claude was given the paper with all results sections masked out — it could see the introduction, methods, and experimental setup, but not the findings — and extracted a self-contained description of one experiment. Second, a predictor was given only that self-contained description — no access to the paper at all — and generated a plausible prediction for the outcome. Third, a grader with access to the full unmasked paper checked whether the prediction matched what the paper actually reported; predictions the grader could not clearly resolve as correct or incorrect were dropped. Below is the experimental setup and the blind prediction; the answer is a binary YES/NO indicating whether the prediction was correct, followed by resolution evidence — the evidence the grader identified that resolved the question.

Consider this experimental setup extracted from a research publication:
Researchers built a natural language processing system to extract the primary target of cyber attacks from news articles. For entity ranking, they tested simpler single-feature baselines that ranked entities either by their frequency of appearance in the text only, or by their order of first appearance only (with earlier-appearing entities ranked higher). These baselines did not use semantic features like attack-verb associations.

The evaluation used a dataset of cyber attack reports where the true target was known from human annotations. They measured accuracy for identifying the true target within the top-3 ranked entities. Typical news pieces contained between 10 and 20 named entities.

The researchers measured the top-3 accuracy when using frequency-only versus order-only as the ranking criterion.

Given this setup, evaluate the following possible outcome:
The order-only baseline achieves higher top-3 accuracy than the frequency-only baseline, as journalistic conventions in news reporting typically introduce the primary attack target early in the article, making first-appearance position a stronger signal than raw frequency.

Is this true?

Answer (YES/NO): NO